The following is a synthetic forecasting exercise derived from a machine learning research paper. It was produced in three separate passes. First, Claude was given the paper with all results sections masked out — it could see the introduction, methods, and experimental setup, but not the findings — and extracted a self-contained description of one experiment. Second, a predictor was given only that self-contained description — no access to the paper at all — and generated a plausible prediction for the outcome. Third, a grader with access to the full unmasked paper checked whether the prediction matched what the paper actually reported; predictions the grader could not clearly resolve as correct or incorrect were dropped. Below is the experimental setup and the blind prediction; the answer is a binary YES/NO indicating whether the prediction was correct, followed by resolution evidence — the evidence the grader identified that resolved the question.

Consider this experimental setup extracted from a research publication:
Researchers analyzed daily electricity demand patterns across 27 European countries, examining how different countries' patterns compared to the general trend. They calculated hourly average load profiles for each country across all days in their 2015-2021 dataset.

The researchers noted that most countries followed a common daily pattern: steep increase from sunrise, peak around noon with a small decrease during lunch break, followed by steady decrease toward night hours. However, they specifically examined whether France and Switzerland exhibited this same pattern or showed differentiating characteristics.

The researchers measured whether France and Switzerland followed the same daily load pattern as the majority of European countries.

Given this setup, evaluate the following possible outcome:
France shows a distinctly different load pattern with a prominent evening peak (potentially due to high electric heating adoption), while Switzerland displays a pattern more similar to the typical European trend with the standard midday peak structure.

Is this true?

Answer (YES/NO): NO